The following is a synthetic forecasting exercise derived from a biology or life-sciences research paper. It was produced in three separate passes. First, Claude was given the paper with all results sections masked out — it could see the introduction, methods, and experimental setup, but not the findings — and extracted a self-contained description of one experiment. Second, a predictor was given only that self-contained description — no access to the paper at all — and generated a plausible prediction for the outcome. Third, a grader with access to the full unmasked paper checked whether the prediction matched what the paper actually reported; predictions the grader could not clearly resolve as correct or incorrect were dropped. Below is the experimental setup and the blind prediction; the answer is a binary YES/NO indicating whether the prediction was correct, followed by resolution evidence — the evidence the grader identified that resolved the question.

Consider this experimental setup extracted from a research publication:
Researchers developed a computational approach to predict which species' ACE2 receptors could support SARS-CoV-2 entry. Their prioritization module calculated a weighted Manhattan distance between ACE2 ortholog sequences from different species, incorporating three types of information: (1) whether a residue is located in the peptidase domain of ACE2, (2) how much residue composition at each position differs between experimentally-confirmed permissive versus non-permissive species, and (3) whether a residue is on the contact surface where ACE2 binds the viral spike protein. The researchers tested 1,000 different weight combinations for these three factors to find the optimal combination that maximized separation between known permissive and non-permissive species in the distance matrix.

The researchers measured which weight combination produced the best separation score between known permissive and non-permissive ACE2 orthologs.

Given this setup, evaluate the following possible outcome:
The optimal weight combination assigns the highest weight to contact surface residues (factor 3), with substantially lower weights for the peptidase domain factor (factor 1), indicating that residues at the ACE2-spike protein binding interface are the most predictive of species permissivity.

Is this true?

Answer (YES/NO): NO